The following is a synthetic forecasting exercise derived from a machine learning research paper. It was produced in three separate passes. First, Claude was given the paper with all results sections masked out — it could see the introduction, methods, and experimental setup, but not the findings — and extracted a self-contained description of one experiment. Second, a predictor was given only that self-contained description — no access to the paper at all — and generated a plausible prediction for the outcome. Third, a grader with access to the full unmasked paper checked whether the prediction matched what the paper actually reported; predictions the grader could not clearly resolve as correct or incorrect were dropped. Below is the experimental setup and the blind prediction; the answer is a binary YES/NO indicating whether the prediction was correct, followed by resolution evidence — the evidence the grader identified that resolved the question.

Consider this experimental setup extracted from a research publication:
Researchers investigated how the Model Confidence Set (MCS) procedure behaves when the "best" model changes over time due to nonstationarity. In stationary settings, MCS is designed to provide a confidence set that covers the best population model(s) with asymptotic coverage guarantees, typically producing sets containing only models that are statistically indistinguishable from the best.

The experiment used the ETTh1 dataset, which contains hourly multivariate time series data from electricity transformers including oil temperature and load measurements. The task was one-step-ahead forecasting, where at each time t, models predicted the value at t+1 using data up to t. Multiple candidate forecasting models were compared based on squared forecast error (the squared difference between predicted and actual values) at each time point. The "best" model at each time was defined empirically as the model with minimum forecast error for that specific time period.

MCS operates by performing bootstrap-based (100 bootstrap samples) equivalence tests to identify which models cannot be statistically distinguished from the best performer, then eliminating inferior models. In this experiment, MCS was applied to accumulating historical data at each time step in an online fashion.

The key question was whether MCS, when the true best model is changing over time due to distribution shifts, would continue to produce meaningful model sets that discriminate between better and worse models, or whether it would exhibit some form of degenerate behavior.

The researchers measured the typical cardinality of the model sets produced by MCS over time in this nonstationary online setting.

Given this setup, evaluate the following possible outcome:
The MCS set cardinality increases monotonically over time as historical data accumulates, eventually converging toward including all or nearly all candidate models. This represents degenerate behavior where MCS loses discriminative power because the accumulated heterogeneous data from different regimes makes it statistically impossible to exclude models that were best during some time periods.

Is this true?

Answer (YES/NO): YES